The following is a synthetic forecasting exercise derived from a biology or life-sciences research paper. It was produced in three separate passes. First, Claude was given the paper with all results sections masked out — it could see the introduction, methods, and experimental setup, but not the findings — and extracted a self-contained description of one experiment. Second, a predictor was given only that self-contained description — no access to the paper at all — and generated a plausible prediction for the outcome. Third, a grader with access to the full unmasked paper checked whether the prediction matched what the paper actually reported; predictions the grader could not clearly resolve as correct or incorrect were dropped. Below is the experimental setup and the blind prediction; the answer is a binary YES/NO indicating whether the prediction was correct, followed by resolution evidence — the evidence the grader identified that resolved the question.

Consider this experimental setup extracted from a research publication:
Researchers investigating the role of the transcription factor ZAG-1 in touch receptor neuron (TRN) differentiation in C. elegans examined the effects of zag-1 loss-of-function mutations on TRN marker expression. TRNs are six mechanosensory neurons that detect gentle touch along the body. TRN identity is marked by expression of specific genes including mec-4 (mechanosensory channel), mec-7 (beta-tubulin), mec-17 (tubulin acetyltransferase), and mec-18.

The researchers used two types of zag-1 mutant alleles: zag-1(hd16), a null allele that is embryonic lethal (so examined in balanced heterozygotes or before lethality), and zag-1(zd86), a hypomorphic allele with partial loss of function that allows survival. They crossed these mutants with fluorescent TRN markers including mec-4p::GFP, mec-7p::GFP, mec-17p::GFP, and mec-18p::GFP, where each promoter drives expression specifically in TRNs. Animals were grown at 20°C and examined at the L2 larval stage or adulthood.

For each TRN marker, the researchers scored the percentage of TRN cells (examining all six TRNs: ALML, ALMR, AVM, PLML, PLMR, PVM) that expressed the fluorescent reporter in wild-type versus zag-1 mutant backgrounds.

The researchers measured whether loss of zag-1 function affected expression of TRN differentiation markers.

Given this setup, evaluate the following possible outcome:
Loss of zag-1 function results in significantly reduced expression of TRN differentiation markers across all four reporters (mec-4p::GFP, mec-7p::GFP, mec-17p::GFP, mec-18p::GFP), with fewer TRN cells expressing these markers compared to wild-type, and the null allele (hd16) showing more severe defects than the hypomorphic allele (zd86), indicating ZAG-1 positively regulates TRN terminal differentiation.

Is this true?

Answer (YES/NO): NO